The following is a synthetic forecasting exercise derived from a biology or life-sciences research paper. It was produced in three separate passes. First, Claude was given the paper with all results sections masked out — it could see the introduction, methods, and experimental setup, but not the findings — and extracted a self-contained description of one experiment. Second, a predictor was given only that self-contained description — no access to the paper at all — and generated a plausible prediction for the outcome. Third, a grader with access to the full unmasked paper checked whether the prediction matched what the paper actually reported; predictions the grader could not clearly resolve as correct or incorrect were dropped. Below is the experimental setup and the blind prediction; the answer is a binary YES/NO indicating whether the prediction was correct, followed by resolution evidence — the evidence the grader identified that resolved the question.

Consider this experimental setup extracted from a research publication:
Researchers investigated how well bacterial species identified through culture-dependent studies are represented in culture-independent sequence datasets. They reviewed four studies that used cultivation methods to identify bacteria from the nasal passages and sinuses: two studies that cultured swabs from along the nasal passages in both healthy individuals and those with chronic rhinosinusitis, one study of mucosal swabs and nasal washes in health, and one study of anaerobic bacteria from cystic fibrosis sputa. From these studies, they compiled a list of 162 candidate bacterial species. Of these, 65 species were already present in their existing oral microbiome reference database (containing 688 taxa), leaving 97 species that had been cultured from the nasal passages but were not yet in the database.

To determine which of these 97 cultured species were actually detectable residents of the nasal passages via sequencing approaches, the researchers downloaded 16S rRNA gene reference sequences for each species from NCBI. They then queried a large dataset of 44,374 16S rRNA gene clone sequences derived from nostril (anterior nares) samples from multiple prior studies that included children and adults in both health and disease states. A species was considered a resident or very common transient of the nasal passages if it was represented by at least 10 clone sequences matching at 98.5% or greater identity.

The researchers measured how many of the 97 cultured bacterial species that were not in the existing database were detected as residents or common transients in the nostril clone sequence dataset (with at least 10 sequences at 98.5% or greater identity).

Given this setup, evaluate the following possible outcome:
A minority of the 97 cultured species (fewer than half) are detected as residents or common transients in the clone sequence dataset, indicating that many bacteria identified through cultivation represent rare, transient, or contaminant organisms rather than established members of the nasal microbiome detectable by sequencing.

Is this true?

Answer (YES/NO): YES